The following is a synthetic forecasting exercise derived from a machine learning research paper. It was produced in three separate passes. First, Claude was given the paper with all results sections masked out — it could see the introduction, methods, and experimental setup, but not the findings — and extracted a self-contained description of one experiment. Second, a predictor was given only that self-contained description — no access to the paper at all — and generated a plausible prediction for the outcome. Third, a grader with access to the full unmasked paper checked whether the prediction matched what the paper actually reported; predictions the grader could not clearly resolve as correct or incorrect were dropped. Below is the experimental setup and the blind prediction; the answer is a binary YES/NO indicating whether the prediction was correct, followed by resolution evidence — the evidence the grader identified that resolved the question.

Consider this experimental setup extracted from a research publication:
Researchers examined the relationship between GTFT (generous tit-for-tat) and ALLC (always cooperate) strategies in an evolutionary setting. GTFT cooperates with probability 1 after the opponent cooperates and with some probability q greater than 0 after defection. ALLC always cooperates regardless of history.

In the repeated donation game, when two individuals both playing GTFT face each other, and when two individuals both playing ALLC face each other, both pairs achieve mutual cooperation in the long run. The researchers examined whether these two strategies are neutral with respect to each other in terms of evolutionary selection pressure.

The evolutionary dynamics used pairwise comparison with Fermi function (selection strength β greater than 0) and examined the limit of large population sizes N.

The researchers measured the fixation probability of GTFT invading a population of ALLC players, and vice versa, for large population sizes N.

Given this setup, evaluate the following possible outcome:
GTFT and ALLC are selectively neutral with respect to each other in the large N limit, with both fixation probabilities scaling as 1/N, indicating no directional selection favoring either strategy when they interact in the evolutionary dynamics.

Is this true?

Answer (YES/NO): YES